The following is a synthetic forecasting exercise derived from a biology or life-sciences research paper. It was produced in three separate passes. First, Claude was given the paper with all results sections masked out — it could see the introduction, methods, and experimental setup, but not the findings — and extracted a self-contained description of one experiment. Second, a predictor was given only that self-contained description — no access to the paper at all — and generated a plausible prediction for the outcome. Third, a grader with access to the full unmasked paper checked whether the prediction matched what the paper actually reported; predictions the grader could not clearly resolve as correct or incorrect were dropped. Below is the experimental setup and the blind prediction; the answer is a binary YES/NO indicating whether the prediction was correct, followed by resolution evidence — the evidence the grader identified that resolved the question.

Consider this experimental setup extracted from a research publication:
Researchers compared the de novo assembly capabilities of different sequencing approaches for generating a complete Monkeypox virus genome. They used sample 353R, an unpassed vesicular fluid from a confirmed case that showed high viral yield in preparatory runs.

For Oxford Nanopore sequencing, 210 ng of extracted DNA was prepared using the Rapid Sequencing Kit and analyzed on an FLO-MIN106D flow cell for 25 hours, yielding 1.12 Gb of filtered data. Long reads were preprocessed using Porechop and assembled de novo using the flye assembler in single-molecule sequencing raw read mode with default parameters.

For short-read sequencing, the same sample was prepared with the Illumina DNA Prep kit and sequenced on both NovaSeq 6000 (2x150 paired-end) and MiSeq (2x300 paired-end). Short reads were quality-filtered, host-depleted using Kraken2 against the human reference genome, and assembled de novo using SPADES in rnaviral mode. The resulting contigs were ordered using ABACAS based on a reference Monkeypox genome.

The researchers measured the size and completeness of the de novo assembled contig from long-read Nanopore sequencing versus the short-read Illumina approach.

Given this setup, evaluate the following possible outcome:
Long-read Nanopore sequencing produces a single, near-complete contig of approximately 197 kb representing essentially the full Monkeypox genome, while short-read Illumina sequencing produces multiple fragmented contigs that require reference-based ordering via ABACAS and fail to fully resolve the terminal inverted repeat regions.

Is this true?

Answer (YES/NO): YES